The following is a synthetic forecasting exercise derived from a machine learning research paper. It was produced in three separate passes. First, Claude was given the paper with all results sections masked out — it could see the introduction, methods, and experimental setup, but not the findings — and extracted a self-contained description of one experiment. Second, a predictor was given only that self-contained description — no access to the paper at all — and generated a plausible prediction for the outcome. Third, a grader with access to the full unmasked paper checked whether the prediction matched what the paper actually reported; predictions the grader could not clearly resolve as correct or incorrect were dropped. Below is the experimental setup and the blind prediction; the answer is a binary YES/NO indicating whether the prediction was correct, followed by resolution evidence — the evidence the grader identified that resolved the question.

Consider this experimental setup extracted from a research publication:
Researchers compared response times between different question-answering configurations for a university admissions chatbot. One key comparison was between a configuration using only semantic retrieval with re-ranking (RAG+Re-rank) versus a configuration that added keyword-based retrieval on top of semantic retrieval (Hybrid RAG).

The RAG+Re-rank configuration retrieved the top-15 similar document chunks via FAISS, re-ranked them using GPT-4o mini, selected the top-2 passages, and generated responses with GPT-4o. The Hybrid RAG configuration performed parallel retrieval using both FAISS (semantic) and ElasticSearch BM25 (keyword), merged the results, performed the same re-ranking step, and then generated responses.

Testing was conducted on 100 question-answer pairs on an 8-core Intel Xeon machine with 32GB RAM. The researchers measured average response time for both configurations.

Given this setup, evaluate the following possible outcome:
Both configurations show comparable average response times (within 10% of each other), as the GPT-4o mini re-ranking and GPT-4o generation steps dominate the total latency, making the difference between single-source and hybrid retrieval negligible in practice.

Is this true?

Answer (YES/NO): YES